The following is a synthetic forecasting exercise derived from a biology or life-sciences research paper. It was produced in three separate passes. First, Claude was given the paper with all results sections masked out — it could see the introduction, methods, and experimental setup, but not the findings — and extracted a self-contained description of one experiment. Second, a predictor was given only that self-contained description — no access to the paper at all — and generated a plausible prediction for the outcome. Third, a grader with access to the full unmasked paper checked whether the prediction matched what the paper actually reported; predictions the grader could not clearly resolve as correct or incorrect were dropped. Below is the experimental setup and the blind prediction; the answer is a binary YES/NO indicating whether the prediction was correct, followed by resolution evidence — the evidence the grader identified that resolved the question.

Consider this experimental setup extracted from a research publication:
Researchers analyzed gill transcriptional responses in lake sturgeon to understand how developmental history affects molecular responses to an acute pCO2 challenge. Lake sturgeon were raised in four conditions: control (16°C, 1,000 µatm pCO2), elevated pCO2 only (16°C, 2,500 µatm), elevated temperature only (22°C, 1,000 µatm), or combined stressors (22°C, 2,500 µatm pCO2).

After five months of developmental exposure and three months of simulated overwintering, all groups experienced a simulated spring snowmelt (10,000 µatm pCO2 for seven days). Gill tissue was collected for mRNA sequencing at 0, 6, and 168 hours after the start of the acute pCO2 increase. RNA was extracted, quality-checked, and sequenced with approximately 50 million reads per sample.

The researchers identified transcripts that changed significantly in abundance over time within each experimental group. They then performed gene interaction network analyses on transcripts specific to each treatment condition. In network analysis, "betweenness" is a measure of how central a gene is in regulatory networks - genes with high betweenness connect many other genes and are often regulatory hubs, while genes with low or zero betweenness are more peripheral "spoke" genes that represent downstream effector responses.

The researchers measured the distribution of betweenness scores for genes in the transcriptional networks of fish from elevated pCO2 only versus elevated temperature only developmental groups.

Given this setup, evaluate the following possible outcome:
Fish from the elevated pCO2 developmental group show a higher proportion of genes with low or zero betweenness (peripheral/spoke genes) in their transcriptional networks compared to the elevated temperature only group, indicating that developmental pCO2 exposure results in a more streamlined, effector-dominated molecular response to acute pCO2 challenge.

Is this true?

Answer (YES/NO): YES